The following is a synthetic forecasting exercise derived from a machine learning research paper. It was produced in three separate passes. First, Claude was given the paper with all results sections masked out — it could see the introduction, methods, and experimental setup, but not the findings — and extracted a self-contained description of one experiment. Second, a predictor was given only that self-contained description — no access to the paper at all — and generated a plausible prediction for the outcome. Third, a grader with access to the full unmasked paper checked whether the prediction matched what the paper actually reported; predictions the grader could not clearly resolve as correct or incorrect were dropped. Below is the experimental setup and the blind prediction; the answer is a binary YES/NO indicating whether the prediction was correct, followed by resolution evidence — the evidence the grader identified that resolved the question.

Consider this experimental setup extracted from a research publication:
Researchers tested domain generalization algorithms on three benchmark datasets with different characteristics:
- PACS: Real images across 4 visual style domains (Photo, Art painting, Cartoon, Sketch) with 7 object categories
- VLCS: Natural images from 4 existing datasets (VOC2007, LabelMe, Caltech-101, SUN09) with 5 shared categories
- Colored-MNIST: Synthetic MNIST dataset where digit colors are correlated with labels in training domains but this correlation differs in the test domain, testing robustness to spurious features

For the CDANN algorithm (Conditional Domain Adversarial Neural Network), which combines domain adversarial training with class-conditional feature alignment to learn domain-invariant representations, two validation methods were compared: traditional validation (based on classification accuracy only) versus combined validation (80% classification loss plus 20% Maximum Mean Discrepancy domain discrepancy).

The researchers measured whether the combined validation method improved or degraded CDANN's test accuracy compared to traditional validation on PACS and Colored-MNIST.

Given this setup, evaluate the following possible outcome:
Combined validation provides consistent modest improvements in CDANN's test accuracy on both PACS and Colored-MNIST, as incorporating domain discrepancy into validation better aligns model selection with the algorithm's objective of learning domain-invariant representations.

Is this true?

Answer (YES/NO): NO